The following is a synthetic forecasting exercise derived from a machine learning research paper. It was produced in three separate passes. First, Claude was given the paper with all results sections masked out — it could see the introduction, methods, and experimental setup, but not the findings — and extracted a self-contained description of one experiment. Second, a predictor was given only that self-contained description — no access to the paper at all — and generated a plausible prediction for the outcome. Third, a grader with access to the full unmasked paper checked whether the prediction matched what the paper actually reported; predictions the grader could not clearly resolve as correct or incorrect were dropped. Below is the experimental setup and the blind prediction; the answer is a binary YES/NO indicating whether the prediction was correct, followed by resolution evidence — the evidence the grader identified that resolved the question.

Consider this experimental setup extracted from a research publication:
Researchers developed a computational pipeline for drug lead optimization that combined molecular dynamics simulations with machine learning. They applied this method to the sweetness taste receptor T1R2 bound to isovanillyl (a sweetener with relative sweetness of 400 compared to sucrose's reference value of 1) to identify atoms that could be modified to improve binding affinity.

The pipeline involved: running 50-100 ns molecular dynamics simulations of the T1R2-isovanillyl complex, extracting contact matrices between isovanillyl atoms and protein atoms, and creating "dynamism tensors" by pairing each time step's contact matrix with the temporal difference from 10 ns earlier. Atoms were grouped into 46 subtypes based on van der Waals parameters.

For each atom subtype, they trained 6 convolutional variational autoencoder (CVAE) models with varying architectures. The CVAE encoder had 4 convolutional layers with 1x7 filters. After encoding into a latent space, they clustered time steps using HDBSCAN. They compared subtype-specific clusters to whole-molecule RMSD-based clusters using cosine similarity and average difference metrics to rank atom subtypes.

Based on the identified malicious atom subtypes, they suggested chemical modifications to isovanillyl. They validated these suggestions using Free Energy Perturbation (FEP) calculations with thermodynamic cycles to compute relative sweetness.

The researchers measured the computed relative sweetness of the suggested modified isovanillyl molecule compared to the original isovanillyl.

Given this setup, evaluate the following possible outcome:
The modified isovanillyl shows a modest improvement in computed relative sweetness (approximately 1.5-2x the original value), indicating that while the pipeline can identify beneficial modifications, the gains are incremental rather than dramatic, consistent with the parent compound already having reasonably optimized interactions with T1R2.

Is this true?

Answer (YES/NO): NO